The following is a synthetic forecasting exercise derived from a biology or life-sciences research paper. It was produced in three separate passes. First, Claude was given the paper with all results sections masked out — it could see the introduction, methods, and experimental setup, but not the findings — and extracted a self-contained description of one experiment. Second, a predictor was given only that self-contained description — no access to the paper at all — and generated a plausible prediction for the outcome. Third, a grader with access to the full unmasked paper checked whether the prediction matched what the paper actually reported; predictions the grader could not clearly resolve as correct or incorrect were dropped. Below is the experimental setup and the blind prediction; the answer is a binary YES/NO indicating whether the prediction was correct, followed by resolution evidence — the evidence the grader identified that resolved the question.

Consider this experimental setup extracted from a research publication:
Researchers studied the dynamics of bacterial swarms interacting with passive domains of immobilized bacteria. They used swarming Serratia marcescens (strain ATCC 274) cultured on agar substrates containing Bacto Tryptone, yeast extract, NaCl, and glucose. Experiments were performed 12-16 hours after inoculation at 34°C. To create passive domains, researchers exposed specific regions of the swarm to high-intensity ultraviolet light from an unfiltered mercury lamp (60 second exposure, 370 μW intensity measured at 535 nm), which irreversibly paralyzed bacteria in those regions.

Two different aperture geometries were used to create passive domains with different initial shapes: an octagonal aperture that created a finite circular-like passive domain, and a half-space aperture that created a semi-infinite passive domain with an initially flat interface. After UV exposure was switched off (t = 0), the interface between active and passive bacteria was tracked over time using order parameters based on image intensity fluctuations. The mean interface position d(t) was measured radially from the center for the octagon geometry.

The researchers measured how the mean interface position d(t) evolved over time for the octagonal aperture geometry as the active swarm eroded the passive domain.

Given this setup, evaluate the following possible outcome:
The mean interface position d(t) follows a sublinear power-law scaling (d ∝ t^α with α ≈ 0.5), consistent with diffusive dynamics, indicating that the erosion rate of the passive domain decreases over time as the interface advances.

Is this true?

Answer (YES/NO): NO